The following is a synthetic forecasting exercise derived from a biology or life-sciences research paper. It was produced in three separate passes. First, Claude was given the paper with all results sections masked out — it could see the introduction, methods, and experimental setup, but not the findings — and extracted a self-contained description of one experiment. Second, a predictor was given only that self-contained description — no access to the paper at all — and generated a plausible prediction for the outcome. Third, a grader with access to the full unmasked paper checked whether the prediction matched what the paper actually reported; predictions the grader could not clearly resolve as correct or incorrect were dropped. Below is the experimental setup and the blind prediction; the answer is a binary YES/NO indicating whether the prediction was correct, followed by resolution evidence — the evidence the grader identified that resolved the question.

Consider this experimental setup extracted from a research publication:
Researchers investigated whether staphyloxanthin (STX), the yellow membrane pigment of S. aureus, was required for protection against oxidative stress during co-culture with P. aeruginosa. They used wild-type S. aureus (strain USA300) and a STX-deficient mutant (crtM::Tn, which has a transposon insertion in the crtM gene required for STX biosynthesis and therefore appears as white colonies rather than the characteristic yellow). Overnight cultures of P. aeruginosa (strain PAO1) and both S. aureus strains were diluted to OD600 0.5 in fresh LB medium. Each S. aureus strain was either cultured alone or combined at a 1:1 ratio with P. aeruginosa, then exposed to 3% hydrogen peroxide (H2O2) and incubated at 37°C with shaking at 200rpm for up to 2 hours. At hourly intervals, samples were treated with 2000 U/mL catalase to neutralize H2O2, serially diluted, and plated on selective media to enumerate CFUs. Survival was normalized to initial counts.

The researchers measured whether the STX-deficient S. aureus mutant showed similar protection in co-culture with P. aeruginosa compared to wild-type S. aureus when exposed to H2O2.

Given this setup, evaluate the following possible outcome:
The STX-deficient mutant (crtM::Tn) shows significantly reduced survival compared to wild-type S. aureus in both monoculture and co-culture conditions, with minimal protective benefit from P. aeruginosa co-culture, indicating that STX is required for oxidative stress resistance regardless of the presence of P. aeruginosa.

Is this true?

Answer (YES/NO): NO